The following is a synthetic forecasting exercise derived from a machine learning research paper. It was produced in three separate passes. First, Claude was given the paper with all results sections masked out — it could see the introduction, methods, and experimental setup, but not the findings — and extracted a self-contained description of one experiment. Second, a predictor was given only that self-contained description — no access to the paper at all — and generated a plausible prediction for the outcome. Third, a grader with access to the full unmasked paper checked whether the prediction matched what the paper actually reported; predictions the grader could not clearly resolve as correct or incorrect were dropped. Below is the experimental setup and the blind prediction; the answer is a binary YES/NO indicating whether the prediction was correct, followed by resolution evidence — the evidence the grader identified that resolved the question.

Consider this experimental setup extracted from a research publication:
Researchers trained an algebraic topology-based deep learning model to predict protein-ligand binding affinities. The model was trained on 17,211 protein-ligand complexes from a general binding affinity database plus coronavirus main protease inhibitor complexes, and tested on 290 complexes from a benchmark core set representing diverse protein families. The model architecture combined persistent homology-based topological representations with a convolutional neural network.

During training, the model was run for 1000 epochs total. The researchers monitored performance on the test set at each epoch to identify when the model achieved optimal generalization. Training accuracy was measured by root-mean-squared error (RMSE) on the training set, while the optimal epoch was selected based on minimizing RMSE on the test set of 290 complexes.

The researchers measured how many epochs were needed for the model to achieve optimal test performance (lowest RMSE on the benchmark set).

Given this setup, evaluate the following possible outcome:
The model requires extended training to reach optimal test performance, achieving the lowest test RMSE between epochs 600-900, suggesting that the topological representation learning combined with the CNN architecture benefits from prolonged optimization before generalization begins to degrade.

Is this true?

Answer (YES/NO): NO